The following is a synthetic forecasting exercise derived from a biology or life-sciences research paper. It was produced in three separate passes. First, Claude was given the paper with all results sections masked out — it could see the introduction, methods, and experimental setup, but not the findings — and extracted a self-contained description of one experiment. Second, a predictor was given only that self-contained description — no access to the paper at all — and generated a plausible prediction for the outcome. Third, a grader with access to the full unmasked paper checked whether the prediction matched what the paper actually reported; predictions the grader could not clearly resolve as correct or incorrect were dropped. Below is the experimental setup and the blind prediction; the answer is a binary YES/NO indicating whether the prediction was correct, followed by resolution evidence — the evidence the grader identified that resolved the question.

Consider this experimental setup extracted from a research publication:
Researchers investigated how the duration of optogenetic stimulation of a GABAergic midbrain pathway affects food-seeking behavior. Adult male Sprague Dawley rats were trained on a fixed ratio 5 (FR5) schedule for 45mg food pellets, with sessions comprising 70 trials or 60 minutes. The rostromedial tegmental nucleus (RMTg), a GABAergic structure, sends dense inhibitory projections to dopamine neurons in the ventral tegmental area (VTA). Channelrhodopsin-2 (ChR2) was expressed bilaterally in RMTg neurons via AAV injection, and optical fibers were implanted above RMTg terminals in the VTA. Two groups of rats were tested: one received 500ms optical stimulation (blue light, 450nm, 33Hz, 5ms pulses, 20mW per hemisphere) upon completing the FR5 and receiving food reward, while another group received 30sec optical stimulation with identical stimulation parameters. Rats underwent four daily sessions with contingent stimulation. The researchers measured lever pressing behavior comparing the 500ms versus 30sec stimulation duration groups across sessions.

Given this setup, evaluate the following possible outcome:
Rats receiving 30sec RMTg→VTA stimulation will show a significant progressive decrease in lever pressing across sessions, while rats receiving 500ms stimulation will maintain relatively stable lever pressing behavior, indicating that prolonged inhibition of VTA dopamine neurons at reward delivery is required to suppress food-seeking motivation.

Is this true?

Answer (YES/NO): YES